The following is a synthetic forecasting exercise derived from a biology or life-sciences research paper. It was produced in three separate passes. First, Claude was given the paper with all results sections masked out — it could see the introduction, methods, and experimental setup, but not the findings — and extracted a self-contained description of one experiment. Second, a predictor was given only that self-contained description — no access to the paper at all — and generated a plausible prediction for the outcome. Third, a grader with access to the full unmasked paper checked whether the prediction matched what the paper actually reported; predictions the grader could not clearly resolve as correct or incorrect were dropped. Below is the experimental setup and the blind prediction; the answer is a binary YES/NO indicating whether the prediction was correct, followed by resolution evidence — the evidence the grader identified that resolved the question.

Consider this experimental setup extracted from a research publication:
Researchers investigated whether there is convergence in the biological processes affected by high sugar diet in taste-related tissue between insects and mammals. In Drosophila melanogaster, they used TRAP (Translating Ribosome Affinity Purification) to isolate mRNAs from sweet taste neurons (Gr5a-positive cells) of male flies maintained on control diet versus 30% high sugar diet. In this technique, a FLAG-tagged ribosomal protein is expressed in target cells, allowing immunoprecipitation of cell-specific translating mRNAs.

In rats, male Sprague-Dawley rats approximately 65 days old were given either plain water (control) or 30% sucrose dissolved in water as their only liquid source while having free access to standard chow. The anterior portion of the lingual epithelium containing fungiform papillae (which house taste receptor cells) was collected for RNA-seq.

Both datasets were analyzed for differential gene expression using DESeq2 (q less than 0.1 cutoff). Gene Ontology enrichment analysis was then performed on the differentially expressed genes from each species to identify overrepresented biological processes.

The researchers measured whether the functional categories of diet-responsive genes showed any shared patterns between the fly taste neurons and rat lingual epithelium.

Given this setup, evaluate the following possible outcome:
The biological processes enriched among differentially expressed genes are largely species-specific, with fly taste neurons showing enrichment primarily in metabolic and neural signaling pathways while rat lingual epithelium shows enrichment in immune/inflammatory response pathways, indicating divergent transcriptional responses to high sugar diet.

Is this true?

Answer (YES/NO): NO